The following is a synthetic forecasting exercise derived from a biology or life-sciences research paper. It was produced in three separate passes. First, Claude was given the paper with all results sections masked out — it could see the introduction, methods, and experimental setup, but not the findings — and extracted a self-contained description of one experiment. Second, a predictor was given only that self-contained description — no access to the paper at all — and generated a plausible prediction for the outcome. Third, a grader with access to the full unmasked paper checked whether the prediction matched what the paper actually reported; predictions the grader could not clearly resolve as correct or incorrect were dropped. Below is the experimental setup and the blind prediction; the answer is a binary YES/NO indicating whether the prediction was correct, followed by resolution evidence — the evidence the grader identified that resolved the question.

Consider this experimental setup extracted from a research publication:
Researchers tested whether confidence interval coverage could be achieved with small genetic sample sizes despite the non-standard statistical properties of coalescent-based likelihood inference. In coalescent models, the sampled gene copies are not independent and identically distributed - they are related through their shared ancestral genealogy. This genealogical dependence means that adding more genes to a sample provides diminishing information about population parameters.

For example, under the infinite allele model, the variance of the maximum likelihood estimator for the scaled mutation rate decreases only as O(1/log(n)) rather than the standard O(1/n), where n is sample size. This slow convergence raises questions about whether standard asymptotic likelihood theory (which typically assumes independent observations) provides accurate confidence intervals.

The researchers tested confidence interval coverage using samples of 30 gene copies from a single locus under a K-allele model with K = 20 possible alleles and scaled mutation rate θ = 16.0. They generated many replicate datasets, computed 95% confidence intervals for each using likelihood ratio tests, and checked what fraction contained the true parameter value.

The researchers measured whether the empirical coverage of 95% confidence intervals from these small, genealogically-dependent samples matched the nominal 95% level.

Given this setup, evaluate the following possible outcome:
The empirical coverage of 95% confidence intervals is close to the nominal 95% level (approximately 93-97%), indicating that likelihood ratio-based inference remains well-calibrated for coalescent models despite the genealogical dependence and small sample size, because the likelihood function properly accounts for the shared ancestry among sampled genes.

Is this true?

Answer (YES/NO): YES